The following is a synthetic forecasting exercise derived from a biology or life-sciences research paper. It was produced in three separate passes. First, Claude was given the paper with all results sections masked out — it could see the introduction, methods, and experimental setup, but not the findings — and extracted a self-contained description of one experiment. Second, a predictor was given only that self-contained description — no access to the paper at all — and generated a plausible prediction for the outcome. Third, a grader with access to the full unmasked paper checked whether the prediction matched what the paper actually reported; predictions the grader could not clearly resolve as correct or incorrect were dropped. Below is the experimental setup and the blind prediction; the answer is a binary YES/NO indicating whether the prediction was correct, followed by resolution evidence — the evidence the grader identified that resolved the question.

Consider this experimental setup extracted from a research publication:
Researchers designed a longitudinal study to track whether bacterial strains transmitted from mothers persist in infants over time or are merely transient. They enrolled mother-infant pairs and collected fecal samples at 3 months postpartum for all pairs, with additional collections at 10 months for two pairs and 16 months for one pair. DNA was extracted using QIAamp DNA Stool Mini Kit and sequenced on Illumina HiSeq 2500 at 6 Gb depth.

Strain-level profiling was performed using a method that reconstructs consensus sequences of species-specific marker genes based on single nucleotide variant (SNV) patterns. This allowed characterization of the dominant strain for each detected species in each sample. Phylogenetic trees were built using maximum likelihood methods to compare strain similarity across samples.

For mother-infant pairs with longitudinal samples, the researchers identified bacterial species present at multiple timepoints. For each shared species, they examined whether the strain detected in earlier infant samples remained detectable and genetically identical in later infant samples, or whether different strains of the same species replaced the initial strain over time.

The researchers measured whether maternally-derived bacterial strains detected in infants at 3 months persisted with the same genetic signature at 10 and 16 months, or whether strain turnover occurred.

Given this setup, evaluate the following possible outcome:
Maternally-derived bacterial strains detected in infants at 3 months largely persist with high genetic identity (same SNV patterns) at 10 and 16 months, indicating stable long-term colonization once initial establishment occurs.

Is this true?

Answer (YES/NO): NO